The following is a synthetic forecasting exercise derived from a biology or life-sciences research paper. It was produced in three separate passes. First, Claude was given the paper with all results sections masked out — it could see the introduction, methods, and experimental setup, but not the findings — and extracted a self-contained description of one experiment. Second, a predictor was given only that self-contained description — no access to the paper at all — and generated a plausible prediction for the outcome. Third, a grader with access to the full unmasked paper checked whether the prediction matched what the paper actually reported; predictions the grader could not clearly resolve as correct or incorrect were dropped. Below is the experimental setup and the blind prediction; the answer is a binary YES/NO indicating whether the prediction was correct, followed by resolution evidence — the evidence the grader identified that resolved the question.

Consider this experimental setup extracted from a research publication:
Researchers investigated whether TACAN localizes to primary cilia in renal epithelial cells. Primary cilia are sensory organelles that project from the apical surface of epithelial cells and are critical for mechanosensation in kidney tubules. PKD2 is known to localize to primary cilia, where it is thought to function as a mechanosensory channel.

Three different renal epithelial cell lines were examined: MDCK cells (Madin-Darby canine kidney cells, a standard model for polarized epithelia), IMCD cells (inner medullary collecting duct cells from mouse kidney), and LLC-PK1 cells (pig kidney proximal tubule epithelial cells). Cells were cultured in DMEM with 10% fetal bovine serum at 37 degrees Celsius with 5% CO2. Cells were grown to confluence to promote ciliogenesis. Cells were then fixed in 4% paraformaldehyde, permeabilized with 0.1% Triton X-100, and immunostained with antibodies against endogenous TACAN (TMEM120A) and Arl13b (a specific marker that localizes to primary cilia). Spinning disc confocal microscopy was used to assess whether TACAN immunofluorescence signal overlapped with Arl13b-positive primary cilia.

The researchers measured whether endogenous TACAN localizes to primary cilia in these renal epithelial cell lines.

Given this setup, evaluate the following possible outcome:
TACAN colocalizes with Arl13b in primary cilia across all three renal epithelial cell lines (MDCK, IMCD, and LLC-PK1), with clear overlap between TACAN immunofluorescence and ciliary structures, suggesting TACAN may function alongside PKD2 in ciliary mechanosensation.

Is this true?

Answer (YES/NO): YES